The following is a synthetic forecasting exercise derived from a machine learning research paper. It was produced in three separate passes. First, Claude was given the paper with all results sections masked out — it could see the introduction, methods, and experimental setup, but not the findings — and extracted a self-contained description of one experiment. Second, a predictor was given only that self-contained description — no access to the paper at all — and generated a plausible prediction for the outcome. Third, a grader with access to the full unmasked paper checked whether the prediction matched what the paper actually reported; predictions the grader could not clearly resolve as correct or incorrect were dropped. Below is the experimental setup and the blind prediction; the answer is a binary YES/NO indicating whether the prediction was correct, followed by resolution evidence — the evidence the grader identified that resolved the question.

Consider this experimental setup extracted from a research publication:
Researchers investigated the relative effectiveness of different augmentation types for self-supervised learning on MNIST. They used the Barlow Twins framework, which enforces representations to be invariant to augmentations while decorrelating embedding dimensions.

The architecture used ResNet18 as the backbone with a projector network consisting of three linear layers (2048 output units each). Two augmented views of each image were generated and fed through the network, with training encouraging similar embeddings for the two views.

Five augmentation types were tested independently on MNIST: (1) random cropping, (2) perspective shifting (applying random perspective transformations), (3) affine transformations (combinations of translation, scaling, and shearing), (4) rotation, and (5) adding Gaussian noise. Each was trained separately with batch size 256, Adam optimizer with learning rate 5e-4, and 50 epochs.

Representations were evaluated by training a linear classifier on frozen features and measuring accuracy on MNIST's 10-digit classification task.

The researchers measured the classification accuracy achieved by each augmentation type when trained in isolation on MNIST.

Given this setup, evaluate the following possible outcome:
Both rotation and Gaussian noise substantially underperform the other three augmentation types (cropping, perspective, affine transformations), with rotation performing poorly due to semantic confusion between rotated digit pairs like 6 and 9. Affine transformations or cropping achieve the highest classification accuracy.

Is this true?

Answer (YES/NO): NO